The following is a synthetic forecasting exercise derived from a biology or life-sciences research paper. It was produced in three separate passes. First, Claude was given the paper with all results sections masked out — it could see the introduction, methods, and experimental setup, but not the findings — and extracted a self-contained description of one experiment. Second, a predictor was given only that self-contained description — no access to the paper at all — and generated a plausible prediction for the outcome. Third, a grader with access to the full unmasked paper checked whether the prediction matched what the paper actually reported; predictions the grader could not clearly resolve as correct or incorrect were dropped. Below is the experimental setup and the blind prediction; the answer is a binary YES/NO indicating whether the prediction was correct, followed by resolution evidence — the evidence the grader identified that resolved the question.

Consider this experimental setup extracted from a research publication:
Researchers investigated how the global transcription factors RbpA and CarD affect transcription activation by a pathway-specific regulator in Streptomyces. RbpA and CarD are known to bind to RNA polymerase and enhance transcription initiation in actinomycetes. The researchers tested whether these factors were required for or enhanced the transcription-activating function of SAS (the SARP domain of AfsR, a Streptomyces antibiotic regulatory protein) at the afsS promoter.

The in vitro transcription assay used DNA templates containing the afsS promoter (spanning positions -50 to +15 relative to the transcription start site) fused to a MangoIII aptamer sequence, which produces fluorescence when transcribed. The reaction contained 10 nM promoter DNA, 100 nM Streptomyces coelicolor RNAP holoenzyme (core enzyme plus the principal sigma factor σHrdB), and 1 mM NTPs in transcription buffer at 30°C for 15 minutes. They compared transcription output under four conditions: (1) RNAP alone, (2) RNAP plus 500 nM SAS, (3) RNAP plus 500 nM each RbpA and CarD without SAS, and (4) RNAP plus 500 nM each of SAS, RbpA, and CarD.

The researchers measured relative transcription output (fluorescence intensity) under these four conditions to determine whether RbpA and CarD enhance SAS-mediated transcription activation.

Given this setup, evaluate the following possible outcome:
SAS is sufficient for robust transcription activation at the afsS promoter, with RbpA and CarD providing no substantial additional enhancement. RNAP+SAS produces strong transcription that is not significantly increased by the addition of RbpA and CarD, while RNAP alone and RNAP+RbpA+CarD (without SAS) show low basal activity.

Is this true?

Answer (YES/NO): YES